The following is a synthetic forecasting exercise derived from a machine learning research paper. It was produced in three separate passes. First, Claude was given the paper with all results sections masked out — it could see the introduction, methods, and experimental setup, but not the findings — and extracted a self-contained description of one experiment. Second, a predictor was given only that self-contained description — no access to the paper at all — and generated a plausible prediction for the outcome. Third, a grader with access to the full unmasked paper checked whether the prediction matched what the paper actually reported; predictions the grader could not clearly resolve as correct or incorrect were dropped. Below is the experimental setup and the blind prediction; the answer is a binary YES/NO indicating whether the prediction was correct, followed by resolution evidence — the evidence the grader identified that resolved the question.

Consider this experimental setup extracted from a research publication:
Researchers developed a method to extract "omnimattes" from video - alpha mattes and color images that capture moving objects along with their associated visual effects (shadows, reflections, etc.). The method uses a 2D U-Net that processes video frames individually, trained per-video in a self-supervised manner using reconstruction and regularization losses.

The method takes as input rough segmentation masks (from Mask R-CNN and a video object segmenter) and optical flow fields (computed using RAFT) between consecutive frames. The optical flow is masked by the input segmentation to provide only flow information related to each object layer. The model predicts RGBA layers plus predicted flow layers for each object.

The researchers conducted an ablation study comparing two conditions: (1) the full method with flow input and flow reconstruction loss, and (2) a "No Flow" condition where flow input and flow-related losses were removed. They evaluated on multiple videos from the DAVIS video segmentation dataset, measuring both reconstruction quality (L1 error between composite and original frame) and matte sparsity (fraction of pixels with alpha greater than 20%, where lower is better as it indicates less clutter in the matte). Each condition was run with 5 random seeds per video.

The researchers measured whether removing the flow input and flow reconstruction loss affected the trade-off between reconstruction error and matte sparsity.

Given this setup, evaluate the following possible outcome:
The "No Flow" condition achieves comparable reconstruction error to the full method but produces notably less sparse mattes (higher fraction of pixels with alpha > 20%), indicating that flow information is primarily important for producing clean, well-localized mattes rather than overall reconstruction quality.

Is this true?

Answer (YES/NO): NO